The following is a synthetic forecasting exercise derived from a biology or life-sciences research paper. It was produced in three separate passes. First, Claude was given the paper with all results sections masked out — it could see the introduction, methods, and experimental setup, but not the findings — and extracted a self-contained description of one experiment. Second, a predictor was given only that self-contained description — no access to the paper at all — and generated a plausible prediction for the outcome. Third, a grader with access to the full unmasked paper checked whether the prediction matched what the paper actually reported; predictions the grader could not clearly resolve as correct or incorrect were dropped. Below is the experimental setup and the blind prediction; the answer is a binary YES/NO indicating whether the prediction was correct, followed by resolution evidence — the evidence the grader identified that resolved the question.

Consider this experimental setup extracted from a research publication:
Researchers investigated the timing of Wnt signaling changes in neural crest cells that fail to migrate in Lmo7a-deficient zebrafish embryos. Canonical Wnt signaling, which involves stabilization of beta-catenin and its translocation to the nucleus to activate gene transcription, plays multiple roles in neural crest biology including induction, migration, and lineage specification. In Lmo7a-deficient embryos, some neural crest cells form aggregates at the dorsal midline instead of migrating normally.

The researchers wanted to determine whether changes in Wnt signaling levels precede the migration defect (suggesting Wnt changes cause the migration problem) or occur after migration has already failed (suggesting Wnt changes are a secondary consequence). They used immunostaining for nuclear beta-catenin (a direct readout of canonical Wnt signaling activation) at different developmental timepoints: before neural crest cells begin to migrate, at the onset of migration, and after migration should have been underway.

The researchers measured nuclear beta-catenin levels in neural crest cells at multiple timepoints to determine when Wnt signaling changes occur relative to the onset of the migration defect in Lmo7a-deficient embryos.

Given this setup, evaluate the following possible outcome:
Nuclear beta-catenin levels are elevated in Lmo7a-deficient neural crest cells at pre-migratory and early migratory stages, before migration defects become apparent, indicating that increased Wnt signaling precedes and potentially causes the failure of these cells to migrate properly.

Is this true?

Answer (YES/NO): NO